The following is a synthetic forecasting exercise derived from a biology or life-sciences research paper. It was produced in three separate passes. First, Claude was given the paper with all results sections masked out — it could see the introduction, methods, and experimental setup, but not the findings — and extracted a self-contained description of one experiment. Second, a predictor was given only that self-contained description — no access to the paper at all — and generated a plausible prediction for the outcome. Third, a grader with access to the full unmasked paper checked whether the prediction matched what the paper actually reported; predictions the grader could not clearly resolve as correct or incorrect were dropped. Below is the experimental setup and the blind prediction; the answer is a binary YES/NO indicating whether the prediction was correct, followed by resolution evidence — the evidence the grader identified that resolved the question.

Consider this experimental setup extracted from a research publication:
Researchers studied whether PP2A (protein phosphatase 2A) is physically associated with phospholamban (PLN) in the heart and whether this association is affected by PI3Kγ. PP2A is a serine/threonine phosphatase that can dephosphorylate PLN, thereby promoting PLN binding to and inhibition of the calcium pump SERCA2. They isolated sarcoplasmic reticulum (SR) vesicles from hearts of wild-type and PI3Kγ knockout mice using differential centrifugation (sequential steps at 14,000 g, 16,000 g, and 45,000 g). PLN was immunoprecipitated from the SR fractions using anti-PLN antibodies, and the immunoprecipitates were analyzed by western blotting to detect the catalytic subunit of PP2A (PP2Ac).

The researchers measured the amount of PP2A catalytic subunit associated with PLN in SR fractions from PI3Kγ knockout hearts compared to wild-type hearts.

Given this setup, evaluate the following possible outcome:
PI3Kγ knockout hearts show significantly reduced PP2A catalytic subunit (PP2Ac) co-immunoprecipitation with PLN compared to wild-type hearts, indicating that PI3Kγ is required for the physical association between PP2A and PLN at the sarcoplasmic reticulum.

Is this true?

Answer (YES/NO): NO